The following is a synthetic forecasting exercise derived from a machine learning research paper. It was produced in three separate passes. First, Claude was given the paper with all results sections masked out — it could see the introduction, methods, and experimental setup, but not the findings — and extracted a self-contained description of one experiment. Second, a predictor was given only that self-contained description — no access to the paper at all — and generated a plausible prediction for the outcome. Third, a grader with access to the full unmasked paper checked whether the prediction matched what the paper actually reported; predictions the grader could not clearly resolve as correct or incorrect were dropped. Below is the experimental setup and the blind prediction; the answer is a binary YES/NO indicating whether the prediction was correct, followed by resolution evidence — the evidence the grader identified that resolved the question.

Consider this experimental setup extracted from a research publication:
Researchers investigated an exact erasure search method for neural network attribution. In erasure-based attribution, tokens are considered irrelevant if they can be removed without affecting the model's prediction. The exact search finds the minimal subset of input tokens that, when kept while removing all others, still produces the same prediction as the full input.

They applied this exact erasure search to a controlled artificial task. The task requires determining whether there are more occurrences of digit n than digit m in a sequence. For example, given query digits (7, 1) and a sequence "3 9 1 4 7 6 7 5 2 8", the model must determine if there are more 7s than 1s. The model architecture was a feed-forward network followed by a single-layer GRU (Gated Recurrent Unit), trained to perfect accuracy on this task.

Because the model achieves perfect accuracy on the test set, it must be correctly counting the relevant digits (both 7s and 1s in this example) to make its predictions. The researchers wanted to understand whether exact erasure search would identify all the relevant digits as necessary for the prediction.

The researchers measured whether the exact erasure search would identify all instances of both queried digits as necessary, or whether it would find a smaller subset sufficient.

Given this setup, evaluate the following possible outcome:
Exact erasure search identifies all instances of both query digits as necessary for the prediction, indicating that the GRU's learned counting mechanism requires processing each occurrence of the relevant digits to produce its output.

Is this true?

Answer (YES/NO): NO